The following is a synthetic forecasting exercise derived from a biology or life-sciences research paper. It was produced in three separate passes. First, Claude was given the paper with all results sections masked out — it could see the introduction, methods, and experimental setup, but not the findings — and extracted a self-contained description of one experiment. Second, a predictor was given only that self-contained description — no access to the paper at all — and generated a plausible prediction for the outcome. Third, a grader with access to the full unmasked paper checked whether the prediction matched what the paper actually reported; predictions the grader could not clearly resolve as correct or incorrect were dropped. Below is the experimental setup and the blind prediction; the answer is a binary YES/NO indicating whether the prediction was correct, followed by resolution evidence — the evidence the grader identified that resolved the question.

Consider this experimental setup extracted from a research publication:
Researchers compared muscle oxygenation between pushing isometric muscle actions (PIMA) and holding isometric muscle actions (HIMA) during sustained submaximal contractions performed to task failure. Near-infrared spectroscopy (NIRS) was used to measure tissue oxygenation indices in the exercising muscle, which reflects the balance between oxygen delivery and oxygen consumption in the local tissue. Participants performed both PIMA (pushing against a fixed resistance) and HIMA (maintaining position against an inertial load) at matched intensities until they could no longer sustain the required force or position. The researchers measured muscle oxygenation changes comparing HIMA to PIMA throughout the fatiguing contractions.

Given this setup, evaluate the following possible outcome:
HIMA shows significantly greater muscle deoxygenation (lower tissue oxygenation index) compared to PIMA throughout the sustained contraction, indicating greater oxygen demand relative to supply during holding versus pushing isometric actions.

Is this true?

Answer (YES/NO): NO